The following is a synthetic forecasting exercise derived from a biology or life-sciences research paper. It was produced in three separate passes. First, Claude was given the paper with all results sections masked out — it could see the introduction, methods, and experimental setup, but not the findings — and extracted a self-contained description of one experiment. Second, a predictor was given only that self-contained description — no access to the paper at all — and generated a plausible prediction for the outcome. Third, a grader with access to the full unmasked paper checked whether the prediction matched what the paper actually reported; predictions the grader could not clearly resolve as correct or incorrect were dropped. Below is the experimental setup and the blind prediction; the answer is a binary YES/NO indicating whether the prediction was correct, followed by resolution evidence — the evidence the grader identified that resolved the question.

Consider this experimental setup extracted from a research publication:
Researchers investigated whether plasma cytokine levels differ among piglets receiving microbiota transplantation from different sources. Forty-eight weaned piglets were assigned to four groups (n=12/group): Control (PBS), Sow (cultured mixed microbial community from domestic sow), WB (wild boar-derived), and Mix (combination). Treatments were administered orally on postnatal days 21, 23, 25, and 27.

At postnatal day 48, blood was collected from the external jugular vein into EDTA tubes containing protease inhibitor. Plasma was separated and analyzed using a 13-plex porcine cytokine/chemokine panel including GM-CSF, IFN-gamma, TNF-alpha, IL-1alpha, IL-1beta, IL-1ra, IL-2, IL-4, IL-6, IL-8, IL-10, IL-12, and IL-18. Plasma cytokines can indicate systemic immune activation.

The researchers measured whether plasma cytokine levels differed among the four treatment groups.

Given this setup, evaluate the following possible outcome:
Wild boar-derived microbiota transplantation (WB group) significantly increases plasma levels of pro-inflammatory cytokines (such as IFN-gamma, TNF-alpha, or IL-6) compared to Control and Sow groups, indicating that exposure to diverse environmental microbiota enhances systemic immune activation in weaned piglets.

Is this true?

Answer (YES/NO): NO